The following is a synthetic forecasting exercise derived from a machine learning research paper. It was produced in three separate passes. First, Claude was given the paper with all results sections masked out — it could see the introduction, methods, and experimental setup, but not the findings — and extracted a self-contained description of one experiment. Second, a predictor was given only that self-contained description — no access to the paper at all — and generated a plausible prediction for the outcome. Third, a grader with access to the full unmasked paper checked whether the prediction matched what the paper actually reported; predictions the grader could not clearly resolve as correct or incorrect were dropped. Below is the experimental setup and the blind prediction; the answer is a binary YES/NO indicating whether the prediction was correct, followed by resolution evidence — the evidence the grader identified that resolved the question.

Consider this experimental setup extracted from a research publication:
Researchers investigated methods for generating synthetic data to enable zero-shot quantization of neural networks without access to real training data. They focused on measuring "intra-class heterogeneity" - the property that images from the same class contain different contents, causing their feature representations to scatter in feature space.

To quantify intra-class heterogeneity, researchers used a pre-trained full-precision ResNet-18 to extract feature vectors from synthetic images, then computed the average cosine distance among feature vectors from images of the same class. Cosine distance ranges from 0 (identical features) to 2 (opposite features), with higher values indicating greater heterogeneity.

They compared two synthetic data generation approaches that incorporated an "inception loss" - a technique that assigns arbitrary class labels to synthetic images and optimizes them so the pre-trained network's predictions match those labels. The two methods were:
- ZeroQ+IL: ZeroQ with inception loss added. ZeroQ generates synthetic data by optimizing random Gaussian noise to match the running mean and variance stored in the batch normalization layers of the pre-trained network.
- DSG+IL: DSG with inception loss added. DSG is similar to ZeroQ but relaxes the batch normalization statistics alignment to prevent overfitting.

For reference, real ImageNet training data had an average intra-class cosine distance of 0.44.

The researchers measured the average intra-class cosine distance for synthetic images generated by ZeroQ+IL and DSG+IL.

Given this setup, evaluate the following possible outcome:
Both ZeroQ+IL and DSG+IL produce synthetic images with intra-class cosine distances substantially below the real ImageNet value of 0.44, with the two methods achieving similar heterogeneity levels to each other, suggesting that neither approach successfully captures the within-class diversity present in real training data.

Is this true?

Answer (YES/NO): YES